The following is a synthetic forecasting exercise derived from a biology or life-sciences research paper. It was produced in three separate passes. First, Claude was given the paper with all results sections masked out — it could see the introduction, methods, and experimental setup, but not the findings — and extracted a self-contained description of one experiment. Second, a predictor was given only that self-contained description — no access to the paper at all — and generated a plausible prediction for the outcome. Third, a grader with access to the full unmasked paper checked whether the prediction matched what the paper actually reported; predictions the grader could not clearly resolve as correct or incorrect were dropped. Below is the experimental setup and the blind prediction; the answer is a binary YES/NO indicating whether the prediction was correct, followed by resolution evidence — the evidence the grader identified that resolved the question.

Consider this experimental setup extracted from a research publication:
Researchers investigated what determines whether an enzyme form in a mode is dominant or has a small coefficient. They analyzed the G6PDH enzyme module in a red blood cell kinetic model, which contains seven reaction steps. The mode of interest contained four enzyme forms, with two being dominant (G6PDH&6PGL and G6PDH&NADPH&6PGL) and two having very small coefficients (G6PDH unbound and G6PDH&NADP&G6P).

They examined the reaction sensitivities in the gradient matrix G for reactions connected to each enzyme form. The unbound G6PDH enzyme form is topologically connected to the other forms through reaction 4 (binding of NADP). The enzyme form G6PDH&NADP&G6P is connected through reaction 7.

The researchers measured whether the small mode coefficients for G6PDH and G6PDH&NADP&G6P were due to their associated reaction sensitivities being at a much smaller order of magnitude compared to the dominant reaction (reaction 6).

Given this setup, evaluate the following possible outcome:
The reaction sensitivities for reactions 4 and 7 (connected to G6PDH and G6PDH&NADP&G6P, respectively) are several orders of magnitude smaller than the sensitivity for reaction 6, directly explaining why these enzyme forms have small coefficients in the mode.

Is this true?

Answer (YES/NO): NO